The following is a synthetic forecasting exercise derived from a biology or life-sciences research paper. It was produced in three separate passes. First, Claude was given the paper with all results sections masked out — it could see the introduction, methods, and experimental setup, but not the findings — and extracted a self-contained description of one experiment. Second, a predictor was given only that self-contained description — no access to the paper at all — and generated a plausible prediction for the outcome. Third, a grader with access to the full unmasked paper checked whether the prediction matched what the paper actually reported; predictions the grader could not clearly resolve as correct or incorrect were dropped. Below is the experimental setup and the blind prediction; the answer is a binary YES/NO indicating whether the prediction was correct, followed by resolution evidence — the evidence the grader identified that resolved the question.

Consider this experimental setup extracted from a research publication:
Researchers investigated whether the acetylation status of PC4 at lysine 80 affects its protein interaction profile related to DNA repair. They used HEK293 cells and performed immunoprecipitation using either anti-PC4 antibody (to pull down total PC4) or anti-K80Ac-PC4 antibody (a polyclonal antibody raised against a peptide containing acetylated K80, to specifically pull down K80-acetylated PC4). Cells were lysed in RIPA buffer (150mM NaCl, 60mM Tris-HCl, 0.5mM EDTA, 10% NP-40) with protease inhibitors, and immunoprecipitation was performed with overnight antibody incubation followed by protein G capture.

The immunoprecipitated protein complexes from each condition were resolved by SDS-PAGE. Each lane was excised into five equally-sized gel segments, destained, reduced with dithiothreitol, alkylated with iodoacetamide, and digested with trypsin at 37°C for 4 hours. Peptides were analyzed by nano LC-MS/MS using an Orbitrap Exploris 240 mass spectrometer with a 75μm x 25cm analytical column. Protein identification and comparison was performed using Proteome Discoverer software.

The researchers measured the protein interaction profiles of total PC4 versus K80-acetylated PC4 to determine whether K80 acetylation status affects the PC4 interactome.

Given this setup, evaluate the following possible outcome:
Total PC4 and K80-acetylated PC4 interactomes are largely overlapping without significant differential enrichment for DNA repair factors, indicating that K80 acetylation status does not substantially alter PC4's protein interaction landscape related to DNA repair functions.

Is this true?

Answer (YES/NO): NO